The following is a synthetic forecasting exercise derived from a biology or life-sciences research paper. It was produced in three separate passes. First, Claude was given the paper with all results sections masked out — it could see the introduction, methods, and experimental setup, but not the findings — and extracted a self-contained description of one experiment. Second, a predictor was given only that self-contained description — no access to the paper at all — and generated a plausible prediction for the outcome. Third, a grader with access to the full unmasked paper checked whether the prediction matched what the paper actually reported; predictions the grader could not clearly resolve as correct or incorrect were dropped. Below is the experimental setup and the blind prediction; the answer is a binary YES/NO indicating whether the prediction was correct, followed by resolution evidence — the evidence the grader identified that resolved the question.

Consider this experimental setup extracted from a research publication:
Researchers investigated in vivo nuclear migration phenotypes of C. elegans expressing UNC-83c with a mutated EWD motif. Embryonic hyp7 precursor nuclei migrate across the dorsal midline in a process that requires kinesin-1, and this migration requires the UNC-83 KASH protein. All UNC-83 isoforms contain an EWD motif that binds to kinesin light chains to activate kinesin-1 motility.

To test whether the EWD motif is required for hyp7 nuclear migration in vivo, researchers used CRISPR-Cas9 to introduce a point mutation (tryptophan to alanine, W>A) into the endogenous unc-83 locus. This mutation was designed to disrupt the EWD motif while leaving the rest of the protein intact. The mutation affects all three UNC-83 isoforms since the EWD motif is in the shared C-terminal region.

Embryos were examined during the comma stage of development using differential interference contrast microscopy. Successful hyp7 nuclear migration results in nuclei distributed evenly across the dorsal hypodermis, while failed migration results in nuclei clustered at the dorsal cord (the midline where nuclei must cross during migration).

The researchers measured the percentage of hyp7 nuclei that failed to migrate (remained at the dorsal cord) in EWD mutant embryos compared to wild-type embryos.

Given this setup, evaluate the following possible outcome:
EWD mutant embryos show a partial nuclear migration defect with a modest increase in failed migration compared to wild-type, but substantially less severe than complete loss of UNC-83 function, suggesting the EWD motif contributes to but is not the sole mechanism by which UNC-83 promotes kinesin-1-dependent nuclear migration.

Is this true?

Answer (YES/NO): NO